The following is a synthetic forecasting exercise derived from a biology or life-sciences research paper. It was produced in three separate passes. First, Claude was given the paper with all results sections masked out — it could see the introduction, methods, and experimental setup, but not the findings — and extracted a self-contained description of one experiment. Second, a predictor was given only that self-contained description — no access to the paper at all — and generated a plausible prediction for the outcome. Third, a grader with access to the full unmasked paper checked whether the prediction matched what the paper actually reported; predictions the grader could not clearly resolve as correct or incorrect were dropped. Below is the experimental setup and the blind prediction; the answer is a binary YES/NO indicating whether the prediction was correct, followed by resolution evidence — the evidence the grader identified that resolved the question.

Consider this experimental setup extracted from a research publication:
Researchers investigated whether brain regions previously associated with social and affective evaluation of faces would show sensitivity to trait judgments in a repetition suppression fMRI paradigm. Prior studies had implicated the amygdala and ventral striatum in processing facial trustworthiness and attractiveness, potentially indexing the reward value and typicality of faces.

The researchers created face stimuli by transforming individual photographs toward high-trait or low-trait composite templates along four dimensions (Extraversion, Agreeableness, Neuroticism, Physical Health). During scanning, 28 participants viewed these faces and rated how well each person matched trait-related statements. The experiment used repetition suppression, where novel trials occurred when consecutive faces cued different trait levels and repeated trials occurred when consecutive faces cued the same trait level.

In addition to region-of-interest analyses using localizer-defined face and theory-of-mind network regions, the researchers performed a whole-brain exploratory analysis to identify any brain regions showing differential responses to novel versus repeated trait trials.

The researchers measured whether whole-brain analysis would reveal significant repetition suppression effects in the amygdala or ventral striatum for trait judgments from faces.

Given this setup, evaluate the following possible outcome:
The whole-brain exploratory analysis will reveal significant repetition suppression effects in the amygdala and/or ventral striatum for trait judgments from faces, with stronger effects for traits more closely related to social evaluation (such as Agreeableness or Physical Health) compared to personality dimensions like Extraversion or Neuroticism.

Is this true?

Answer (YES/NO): NO